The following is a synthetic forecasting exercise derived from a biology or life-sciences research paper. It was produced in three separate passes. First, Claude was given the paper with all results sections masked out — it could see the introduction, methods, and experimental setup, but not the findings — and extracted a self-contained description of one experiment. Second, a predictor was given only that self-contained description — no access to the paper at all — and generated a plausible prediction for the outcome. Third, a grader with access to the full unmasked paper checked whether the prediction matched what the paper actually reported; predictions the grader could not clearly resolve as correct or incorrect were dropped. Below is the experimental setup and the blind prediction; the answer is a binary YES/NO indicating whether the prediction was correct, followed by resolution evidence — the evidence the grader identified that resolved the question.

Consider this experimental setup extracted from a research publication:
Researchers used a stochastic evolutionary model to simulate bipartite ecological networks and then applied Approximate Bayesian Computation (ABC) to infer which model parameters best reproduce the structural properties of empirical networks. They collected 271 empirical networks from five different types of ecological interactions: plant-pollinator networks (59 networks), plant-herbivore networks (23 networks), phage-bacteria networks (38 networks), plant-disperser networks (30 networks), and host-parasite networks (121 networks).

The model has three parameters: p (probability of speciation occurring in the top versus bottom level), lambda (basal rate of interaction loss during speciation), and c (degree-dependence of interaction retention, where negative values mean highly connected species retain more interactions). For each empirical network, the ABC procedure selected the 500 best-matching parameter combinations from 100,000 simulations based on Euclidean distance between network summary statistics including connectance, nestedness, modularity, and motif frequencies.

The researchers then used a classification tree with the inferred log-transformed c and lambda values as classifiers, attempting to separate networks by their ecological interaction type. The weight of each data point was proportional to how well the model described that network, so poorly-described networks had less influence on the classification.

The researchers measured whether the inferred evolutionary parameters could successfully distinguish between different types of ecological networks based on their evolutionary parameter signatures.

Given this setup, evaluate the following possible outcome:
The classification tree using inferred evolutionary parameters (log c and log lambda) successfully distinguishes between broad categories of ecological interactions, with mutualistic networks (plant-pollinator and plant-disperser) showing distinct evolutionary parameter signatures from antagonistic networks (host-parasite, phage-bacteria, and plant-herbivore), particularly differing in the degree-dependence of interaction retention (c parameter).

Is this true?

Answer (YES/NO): NO